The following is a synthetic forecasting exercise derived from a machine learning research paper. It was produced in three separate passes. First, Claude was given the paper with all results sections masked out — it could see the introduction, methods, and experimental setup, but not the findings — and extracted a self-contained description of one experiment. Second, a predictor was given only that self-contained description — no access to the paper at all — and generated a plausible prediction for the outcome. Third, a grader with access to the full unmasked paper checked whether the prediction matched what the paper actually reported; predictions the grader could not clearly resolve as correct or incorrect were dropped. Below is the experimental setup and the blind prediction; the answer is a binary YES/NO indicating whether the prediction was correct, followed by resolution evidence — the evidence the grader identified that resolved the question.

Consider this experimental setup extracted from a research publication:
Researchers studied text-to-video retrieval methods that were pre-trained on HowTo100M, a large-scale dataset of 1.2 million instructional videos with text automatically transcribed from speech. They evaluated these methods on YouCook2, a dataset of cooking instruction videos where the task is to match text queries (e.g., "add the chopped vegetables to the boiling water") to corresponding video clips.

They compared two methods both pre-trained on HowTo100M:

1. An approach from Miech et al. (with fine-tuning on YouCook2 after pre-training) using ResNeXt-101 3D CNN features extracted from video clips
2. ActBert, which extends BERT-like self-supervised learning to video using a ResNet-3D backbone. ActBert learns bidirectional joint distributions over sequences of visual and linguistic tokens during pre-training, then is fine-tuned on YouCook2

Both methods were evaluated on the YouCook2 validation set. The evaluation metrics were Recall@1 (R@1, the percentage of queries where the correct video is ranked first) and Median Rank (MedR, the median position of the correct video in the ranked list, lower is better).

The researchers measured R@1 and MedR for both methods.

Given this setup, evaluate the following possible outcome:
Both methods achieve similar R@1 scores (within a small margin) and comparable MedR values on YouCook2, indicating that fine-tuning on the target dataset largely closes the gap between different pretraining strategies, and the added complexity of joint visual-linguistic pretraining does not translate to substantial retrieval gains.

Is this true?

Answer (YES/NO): NO